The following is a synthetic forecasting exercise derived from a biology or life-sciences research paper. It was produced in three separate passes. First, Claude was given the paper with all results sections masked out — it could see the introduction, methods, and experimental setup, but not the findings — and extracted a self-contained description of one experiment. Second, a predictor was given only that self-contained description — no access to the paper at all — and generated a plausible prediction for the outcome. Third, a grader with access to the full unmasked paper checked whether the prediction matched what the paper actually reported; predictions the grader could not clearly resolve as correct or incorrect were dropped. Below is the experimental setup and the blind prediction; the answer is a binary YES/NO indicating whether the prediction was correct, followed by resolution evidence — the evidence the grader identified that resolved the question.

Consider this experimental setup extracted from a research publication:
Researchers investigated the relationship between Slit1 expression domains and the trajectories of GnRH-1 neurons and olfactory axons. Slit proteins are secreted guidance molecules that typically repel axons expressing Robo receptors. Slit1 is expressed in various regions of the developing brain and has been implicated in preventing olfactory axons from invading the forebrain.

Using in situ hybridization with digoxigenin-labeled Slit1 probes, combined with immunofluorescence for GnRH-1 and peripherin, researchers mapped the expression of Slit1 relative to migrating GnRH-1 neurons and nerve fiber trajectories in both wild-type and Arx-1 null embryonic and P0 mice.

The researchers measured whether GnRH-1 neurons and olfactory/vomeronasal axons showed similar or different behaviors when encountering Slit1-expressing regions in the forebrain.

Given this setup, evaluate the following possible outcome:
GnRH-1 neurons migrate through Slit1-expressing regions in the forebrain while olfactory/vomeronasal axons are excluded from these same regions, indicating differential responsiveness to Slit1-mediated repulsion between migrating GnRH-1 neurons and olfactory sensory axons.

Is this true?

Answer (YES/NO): YES